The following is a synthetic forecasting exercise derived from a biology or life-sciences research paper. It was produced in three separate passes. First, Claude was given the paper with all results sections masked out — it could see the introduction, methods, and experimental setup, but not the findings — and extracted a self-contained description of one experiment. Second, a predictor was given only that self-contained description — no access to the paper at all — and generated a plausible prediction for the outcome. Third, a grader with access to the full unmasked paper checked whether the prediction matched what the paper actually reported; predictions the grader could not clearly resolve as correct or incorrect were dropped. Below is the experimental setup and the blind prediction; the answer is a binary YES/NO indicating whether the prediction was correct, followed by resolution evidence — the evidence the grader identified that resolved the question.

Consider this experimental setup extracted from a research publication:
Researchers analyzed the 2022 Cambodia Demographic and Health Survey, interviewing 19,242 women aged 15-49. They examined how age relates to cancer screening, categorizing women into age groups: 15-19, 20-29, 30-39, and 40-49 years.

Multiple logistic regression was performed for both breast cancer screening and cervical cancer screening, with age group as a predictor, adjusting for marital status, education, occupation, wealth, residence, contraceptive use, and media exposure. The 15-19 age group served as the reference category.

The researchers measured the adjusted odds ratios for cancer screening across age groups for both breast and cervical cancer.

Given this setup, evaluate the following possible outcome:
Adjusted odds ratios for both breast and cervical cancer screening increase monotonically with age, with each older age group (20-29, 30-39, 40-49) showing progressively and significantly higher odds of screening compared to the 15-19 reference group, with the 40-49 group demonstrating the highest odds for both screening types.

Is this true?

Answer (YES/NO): YES